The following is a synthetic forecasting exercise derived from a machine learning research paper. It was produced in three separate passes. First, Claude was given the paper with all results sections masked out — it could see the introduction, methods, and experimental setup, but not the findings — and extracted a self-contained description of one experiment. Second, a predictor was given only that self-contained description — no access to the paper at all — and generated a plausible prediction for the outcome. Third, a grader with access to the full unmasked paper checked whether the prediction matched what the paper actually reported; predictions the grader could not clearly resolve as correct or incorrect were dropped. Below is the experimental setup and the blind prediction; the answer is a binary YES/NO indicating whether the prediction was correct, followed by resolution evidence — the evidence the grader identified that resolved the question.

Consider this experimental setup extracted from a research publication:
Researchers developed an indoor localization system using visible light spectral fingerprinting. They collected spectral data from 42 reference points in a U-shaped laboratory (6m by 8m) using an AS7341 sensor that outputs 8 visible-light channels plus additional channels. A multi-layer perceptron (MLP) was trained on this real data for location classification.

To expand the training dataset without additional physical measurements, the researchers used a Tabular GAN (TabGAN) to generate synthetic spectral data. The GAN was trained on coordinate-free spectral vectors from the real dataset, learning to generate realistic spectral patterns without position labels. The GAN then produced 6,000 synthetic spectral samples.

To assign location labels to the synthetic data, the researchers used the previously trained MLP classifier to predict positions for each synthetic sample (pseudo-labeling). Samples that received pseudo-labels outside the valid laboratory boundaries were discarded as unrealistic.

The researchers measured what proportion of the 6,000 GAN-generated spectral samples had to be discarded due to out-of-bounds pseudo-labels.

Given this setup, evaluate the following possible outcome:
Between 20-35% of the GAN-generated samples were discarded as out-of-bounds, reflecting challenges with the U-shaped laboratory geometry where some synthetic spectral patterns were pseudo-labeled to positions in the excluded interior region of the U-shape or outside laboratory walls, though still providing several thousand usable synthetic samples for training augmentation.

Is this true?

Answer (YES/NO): NO